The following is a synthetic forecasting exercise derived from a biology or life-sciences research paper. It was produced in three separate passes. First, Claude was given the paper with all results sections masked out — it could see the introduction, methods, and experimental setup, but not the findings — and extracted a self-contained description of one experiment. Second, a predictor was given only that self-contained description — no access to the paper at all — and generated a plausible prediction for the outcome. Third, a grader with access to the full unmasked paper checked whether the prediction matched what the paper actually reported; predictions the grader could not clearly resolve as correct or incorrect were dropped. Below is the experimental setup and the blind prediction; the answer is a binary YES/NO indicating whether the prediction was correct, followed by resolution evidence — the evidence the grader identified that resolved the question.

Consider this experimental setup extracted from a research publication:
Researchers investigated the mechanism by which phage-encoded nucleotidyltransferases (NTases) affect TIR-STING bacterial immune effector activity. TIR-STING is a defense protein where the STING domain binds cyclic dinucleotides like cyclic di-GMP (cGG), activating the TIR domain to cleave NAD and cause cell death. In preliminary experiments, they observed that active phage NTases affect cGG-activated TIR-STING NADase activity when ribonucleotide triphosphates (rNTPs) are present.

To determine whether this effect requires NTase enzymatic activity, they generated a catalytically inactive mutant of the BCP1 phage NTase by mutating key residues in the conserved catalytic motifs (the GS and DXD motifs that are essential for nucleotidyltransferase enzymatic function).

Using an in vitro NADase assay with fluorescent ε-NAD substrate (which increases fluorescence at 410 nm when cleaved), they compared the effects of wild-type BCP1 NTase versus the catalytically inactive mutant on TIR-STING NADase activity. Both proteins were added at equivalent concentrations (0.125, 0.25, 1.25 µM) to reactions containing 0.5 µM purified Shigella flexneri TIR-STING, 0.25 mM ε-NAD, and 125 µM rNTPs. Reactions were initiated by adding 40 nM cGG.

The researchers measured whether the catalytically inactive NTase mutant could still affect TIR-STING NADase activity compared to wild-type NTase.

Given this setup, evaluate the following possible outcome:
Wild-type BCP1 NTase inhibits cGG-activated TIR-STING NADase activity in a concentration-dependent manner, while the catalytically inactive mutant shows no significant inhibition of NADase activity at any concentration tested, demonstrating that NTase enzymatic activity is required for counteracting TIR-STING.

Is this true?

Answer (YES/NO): YES